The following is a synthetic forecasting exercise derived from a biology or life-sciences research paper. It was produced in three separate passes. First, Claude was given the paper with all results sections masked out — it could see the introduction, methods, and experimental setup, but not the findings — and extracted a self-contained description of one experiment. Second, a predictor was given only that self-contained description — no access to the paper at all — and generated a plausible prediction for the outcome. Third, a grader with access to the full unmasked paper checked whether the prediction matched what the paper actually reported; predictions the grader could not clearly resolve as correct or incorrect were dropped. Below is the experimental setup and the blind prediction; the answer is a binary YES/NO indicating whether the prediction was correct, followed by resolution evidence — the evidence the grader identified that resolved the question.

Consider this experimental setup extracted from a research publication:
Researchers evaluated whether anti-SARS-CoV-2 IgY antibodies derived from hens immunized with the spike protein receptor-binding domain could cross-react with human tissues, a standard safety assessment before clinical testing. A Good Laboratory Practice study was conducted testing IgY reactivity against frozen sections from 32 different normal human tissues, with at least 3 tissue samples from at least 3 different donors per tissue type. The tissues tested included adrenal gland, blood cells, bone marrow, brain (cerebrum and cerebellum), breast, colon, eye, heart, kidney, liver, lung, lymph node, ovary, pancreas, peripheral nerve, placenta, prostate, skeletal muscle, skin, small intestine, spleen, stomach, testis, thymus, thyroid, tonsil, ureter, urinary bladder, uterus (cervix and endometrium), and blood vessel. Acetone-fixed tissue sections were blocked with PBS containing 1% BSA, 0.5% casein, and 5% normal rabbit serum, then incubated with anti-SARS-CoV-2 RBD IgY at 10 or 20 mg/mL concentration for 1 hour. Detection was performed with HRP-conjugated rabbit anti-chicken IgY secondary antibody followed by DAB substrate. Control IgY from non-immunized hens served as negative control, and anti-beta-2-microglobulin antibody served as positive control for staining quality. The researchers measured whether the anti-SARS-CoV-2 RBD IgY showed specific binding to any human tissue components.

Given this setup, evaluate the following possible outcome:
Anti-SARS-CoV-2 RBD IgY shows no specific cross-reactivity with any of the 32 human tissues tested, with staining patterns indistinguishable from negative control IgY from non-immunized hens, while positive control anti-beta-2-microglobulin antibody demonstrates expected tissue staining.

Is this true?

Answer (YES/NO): NO